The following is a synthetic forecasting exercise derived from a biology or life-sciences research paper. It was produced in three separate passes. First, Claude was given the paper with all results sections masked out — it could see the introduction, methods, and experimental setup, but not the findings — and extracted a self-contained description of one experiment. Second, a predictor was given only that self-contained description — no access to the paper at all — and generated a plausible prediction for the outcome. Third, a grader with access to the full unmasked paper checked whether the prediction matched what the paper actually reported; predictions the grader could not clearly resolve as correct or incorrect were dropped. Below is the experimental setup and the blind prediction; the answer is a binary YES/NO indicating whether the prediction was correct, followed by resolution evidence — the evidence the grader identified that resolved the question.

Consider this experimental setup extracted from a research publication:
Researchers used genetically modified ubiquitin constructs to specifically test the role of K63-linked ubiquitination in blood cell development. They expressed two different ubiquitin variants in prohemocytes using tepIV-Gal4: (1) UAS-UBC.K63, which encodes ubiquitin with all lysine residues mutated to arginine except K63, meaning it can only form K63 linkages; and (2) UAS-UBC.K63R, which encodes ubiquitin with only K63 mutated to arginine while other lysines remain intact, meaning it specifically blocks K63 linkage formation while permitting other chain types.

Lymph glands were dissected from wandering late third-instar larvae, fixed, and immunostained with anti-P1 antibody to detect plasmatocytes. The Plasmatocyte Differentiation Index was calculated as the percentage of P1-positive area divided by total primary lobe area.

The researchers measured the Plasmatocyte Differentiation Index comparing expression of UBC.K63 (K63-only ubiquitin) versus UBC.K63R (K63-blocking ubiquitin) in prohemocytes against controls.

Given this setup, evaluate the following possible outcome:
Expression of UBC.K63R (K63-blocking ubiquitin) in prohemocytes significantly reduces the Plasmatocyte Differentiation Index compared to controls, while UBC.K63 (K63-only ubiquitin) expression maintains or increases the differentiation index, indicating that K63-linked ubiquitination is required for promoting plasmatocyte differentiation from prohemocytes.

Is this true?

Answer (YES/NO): NO